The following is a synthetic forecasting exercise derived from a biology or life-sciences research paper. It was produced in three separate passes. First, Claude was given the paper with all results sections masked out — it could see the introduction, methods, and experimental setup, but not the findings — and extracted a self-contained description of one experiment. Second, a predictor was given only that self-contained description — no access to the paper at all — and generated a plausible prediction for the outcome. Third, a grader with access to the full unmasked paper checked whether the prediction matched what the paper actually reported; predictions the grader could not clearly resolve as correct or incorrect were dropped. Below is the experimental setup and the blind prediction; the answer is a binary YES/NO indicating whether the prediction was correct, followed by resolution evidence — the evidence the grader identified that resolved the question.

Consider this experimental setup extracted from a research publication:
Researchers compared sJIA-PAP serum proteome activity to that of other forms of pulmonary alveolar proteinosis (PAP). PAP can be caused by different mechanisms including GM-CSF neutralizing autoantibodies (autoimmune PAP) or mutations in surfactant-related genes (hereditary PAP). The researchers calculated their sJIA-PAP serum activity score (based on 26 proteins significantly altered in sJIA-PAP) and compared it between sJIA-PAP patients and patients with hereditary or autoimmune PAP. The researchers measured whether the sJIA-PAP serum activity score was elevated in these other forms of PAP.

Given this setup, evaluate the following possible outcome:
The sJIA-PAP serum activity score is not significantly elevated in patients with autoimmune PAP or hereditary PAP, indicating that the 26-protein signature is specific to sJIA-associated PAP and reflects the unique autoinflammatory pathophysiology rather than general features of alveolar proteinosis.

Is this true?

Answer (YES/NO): YES